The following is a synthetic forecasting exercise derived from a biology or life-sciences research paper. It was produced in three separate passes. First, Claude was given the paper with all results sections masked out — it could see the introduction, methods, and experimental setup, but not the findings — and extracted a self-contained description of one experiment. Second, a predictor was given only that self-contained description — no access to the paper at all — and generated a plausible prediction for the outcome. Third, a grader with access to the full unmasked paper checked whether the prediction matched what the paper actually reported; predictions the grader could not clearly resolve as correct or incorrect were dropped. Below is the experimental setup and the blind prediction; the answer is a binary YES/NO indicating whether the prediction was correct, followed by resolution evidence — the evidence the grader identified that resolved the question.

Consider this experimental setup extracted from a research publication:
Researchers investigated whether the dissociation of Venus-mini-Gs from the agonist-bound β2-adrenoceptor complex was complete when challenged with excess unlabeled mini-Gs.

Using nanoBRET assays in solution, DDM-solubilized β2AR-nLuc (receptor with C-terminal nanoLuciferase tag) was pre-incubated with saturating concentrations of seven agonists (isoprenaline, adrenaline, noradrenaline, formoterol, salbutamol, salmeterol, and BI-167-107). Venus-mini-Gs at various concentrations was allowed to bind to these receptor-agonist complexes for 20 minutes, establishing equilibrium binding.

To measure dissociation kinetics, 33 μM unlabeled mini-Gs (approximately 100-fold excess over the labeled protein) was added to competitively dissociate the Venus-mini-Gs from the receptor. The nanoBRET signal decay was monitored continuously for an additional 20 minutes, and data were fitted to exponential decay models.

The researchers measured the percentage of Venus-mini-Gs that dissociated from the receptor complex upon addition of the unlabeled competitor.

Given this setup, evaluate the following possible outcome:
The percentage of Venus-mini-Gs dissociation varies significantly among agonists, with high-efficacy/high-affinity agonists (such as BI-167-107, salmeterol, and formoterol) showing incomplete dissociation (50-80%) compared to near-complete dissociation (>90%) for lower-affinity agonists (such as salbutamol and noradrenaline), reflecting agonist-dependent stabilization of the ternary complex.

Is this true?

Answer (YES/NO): NO